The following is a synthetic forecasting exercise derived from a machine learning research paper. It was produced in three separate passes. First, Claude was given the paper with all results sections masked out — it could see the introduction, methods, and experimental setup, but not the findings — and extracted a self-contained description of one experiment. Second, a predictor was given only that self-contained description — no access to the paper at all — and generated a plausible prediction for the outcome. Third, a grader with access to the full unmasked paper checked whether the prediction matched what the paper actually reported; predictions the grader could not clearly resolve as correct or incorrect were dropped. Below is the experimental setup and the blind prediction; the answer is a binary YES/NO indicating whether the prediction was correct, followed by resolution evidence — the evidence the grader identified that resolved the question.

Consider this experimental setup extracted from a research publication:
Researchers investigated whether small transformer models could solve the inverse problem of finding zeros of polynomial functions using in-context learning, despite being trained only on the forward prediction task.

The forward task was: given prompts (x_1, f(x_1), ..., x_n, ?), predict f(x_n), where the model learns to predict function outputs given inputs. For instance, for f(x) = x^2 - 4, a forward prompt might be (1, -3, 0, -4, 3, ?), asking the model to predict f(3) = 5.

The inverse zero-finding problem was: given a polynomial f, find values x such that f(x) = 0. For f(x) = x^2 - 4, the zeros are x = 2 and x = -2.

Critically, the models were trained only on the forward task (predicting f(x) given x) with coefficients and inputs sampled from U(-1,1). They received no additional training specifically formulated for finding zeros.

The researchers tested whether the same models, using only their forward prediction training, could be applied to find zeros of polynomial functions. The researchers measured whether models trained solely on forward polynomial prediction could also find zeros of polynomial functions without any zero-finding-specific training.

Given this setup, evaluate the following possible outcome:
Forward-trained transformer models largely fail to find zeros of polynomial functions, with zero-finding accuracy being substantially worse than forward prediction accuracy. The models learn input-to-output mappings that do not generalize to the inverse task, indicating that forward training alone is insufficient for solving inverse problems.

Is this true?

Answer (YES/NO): NO